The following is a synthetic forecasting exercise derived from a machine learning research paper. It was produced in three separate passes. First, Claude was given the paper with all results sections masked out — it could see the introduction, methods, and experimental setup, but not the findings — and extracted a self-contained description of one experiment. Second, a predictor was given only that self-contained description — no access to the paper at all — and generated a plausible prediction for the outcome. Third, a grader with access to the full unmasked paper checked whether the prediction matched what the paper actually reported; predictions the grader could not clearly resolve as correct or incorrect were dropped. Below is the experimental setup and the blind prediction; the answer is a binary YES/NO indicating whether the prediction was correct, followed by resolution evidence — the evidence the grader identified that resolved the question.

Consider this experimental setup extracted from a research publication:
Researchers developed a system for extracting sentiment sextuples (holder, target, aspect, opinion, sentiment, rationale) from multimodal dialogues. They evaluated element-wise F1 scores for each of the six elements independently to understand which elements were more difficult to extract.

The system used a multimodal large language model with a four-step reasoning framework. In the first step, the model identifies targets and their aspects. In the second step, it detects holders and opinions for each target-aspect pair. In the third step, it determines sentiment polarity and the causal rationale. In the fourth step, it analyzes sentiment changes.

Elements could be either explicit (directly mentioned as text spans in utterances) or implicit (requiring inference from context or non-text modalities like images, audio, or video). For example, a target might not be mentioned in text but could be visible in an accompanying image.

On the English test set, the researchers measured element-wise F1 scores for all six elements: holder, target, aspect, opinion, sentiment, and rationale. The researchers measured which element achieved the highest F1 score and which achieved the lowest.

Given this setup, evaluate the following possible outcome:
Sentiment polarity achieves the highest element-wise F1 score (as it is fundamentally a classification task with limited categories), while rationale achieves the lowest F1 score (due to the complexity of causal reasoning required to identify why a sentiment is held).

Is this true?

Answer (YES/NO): NO